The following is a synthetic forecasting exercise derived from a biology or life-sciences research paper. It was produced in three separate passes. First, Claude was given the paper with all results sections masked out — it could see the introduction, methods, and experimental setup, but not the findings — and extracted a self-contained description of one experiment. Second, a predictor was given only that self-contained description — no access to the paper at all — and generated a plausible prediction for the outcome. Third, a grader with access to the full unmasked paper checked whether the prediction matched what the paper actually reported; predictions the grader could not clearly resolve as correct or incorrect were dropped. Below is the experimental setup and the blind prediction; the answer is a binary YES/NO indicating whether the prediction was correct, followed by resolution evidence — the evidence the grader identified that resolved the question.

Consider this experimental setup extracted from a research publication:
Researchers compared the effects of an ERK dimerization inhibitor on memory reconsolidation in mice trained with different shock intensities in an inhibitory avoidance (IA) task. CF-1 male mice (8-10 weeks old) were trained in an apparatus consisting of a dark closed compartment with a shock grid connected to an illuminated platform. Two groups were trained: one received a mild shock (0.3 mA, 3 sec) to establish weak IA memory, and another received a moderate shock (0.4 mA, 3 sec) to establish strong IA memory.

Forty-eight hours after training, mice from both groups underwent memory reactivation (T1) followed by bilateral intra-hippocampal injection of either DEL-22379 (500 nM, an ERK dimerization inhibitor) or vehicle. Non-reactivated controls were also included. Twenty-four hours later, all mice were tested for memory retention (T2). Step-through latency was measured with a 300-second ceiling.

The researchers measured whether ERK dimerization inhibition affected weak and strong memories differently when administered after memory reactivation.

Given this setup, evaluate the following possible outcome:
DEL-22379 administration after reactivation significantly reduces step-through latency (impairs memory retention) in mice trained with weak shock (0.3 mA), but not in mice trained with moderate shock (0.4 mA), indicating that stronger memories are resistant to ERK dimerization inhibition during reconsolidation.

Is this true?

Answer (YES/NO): NO